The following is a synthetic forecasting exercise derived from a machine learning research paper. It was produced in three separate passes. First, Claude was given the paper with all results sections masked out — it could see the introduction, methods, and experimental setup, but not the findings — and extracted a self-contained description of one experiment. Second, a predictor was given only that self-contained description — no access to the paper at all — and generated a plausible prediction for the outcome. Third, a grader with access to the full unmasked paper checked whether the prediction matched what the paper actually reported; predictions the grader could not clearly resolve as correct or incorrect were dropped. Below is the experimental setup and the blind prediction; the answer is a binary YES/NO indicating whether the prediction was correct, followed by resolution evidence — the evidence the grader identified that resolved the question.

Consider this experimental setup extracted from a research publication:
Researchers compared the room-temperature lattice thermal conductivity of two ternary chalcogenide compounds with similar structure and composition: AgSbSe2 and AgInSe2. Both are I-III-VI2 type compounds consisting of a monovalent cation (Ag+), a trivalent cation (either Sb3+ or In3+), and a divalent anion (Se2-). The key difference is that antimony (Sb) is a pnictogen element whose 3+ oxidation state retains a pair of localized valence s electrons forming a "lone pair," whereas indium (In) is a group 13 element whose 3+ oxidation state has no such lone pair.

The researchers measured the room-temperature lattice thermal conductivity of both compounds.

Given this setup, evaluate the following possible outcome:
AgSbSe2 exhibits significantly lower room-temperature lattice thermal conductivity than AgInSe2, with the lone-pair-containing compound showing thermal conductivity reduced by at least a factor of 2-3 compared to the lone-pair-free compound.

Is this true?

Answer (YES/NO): YES